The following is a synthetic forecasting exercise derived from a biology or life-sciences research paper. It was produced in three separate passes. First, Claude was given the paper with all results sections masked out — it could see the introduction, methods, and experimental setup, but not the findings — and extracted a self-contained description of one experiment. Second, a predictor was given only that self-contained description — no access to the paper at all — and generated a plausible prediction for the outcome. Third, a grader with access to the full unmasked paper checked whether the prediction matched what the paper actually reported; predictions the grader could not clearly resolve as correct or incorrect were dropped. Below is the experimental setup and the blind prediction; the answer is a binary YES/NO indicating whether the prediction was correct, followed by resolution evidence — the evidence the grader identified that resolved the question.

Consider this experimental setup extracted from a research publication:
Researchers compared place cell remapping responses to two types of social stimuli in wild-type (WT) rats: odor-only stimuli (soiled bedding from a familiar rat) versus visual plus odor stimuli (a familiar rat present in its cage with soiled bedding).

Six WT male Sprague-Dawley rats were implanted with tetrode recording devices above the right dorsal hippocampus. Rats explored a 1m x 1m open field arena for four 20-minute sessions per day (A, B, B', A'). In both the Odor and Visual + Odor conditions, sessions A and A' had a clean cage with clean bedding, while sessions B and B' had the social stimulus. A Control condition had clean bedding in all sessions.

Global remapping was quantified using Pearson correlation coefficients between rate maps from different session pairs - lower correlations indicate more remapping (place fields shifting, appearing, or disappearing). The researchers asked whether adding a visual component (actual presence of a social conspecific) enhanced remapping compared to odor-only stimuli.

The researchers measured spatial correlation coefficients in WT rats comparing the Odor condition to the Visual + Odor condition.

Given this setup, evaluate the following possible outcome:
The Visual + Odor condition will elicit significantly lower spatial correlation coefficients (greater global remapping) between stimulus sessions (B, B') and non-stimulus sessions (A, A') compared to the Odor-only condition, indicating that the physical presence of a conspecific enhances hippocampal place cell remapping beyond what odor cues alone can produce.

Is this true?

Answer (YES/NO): NO